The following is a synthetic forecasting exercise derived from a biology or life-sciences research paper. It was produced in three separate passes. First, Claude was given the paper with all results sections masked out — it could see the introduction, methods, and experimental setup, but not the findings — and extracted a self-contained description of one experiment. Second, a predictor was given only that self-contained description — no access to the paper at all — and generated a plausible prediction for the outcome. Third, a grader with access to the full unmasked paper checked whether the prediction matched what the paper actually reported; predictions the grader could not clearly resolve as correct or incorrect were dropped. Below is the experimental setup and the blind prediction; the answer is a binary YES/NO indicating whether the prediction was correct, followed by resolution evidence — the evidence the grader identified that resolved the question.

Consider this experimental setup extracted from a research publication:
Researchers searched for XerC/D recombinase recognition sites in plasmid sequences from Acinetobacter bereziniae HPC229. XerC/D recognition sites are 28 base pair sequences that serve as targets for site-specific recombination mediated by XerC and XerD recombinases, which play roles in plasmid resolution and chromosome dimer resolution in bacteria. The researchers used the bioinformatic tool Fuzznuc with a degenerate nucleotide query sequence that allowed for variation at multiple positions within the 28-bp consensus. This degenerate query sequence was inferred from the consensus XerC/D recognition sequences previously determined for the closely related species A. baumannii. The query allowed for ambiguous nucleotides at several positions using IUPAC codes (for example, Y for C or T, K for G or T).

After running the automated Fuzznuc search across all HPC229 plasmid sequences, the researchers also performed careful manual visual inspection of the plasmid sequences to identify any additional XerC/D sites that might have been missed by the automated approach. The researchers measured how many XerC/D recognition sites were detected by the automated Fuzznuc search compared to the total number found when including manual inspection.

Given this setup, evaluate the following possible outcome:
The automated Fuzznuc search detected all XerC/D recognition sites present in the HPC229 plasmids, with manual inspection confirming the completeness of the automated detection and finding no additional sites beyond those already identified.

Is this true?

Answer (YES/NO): NO